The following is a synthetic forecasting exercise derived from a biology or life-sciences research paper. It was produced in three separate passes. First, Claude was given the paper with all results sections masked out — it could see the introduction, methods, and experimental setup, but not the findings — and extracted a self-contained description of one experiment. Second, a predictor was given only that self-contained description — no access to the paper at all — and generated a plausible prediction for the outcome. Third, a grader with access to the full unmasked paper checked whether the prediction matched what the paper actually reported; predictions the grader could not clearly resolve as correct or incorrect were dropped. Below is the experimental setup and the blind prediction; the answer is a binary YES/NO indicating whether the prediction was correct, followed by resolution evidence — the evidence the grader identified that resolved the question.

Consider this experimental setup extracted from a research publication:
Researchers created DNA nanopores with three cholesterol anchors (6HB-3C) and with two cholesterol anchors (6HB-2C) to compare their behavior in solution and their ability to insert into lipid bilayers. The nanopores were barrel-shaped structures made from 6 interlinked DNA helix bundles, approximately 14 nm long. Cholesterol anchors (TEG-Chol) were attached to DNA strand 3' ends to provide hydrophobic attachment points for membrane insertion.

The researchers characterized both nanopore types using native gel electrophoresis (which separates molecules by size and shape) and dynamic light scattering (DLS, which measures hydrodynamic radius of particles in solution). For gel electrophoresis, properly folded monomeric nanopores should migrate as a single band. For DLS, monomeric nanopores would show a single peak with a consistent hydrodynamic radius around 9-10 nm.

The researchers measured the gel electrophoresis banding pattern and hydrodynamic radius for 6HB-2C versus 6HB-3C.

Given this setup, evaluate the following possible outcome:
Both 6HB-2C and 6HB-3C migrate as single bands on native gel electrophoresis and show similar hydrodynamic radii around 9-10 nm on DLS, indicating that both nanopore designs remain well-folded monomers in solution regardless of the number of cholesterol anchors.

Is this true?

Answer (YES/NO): NO